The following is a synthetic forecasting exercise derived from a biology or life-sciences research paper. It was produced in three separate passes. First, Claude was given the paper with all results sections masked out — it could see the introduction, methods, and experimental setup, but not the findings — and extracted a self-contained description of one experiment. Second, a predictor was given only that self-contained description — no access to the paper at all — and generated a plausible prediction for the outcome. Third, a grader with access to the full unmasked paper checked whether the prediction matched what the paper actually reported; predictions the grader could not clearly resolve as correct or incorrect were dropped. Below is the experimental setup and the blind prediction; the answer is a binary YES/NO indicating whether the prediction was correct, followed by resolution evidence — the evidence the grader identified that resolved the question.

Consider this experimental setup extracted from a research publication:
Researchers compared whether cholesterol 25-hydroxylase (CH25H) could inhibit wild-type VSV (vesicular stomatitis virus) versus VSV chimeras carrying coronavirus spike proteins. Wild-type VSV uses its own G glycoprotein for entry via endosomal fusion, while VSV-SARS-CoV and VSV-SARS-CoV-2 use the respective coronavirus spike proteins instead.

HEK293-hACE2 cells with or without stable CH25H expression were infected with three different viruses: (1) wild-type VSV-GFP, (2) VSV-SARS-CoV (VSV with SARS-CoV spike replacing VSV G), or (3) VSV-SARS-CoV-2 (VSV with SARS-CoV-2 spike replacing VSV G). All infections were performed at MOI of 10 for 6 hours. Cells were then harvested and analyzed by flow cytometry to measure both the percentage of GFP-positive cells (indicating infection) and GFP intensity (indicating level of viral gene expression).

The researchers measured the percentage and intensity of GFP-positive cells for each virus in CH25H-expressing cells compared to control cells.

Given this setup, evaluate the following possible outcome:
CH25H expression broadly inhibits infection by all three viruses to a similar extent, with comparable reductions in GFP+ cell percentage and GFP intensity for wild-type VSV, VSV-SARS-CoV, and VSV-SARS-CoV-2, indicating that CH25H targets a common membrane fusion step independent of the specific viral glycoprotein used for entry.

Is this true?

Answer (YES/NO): NO